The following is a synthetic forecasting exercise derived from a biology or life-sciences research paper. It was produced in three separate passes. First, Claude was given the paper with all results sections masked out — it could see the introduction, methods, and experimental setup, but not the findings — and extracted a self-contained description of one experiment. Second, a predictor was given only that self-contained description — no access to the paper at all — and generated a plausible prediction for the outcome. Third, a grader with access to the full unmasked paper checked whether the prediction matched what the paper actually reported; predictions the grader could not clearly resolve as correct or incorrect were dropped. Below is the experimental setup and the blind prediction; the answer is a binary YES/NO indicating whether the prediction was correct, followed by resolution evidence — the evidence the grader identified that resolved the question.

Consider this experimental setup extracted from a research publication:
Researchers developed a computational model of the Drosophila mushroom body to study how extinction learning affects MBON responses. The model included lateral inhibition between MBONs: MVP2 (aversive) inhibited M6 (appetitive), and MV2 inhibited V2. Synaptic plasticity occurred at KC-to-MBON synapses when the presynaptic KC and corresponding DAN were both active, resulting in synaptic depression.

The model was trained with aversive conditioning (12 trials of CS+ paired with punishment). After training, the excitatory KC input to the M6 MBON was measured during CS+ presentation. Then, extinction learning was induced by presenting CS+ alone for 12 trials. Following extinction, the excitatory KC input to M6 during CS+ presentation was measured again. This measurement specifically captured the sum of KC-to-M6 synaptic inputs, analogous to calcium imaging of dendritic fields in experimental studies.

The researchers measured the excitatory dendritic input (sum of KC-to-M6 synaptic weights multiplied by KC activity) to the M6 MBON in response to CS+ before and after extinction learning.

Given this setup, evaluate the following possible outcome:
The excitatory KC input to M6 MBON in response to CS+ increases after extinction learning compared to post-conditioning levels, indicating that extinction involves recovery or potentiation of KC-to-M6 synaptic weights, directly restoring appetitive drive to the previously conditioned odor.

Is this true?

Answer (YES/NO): NO